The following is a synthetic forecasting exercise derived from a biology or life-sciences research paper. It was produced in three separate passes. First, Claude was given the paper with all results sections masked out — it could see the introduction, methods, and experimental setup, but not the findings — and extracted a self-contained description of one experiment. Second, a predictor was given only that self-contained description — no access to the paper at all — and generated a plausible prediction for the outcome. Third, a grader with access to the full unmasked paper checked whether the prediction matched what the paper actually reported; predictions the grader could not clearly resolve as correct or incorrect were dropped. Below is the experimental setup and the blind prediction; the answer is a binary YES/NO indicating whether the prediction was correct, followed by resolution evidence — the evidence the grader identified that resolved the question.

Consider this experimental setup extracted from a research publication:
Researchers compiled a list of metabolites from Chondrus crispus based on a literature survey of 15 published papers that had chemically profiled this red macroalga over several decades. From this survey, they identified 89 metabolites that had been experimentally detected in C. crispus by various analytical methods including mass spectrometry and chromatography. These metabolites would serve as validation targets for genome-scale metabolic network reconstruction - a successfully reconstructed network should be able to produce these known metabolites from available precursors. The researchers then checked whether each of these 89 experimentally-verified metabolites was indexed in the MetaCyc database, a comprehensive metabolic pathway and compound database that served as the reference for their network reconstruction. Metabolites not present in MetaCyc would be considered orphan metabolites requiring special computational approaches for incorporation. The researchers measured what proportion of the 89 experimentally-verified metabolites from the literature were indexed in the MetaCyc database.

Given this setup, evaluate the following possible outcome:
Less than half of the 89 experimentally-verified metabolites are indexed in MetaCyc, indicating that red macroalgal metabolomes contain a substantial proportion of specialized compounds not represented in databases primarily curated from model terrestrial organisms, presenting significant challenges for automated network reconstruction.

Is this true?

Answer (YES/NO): NO